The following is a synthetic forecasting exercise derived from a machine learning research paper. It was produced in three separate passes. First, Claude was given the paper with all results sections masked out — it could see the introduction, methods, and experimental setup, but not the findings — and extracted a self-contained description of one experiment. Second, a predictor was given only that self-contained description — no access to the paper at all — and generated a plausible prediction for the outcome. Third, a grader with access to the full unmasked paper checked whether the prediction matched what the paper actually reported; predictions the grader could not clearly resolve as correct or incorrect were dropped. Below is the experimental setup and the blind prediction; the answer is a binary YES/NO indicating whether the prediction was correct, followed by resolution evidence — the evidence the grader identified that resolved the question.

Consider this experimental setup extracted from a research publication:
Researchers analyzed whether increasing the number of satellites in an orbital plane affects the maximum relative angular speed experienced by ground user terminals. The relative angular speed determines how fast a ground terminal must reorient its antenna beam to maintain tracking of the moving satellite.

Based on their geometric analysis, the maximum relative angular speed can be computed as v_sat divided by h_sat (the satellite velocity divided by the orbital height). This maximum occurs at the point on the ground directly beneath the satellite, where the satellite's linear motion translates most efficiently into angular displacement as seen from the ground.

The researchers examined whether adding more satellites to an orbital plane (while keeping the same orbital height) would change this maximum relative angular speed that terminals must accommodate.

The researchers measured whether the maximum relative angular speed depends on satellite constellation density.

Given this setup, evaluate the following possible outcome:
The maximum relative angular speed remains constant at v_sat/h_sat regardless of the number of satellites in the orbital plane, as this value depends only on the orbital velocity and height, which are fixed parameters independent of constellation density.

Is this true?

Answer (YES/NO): YES